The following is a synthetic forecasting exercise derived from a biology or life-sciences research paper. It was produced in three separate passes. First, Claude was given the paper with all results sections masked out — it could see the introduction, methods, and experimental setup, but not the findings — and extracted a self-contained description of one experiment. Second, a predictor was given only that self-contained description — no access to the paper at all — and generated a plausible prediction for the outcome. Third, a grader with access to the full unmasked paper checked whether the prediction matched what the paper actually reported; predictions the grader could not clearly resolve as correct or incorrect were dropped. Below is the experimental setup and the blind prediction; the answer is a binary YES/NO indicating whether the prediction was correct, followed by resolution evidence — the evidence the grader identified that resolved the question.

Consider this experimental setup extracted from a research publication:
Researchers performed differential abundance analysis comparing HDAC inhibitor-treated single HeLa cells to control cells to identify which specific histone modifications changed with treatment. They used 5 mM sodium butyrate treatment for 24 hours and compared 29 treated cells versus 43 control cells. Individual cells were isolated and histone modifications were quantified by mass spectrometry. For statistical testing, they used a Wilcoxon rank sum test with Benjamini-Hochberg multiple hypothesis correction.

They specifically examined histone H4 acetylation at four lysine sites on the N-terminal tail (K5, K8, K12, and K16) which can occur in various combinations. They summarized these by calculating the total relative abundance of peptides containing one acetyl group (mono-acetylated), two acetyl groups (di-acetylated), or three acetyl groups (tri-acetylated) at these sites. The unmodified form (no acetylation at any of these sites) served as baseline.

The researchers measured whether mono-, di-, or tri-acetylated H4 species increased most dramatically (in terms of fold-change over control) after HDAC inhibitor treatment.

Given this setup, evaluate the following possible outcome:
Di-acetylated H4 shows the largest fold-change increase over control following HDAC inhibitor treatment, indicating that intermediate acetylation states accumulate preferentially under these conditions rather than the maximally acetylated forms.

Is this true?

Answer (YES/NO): NO